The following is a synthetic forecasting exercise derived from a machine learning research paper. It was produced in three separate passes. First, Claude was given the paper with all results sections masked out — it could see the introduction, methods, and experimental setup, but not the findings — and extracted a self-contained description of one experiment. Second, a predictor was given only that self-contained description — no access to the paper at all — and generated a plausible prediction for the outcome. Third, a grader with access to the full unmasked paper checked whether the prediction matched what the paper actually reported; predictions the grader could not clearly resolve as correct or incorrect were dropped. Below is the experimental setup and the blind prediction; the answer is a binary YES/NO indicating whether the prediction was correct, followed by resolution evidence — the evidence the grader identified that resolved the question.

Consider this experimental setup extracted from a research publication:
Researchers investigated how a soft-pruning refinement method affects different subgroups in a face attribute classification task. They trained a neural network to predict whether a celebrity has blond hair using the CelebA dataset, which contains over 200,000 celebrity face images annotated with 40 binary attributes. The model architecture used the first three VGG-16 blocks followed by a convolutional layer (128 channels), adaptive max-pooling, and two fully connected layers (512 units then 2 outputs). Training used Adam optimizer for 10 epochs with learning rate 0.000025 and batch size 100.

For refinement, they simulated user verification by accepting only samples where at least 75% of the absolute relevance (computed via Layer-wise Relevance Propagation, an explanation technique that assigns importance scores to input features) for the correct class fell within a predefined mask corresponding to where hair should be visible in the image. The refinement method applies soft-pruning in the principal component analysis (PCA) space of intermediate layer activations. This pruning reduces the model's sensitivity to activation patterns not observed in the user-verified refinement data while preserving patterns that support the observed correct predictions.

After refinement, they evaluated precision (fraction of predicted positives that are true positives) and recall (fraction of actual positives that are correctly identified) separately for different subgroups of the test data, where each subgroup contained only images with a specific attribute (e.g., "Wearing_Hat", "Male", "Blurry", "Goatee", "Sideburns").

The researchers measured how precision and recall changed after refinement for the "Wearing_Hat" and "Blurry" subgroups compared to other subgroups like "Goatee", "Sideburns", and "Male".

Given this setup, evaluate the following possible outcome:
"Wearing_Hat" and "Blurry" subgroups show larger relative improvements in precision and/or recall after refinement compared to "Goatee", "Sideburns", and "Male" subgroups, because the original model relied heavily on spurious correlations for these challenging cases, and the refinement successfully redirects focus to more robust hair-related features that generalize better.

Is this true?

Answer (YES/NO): NO